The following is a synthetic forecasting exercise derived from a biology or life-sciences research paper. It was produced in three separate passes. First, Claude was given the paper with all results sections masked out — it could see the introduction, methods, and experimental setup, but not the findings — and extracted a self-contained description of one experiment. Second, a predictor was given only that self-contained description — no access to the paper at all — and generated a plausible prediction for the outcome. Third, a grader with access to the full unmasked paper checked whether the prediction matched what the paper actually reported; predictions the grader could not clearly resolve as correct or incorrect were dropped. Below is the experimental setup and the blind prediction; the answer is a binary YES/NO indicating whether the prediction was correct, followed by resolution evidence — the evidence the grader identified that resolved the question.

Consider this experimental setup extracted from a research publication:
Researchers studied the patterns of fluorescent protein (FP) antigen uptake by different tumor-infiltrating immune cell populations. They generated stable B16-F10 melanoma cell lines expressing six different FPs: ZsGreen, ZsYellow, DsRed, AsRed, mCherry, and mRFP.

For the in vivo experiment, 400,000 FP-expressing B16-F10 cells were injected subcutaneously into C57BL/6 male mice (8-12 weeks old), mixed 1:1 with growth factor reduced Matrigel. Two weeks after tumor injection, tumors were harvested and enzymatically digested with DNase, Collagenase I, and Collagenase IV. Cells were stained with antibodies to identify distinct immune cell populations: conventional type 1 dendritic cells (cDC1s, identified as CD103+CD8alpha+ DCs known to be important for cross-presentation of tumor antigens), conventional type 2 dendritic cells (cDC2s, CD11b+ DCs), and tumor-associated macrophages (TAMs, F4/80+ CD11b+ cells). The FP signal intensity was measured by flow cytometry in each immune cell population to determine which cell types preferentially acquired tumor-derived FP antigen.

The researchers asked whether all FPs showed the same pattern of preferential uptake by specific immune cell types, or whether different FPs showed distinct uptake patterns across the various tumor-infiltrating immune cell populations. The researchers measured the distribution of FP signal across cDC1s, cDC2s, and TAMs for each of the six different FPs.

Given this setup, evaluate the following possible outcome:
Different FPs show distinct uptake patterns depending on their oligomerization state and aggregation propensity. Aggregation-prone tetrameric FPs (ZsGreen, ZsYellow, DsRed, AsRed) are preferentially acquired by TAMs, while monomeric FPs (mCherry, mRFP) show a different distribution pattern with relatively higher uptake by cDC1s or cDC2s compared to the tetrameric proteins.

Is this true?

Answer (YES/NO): YES